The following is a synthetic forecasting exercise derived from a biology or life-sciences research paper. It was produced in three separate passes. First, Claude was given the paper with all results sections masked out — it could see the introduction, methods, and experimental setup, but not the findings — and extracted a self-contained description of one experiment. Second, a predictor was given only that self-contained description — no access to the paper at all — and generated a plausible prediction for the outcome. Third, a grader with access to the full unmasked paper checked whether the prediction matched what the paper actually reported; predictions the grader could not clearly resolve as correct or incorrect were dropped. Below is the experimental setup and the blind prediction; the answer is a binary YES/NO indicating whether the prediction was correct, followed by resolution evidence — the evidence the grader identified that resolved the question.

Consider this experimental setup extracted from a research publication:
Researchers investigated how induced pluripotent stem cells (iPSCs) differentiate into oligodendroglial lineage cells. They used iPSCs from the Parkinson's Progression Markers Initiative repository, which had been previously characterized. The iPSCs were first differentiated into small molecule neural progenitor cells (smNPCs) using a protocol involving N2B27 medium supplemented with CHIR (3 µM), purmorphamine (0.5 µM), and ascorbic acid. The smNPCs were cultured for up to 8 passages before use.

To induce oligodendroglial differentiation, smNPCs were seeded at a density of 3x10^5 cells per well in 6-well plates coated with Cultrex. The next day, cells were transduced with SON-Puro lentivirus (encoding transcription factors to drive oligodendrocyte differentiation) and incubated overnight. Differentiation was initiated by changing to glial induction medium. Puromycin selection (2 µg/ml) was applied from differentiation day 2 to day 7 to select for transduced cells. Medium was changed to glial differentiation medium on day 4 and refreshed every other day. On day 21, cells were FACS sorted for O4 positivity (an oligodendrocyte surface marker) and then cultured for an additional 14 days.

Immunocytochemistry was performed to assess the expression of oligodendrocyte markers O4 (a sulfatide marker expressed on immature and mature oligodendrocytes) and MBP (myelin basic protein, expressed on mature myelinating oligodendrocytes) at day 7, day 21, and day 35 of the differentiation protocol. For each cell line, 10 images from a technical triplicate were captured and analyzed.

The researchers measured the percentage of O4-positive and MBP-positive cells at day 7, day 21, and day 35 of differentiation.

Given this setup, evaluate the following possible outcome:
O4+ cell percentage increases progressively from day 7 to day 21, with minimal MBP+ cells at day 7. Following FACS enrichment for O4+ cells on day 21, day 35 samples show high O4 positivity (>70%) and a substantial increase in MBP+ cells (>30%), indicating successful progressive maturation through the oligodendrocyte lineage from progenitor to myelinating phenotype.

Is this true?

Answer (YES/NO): NO